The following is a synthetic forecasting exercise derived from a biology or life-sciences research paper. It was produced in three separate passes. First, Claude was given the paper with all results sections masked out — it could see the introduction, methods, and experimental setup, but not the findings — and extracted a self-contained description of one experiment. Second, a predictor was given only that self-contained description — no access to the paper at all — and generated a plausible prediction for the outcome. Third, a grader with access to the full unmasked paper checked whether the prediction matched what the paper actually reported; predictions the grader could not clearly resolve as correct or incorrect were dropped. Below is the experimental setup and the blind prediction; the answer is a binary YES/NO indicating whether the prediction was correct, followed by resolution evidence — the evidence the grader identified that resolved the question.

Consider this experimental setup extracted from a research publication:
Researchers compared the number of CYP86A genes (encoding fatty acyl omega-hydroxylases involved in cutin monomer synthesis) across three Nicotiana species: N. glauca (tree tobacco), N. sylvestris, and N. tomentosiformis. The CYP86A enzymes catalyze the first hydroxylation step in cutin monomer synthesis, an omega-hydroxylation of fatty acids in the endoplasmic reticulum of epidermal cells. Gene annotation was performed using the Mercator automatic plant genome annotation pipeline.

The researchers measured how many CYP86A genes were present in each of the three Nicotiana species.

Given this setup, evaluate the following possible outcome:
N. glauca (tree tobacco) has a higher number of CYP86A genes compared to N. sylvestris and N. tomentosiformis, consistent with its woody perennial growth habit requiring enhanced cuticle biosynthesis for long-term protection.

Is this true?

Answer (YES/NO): YES